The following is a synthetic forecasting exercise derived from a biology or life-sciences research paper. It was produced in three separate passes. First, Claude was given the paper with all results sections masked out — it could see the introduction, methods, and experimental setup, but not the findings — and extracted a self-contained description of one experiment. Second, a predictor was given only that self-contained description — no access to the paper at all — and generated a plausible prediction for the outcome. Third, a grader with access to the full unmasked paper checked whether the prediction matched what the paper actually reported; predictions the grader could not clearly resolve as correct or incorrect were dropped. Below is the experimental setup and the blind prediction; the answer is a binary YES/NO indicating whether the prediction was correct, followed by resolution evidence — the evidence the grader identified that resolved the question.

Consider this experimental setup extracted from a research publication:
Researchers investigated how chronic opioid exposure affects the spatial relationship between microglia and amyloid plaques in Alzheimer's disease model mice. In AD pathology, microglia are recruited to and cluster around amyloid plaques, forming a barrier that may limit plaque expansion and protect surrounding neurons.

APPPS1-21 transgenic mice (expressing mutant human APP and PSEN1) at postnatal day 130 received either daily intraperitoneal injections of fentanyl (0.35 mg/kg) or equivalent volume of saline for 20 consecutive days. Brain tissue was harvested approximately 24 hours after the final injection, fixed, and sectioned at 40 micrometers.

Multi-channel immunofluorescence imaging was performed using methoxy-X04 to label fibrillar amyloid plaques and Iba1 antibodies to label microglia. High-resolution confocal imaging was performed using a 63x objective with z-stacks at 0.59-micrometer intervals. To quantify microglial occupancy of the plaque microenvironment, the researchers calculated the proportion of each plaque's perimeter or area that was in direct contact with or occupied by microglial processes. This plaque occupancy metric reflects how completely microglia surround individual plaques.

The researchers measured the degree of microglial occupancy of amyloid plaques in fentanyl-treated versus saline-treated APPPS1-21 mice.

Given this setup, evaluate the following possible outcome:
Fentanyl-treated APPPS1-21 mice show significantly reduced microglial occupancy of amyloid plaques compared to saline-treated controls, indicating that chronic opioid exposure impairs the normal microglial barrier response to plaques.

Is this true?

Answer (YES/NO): NO